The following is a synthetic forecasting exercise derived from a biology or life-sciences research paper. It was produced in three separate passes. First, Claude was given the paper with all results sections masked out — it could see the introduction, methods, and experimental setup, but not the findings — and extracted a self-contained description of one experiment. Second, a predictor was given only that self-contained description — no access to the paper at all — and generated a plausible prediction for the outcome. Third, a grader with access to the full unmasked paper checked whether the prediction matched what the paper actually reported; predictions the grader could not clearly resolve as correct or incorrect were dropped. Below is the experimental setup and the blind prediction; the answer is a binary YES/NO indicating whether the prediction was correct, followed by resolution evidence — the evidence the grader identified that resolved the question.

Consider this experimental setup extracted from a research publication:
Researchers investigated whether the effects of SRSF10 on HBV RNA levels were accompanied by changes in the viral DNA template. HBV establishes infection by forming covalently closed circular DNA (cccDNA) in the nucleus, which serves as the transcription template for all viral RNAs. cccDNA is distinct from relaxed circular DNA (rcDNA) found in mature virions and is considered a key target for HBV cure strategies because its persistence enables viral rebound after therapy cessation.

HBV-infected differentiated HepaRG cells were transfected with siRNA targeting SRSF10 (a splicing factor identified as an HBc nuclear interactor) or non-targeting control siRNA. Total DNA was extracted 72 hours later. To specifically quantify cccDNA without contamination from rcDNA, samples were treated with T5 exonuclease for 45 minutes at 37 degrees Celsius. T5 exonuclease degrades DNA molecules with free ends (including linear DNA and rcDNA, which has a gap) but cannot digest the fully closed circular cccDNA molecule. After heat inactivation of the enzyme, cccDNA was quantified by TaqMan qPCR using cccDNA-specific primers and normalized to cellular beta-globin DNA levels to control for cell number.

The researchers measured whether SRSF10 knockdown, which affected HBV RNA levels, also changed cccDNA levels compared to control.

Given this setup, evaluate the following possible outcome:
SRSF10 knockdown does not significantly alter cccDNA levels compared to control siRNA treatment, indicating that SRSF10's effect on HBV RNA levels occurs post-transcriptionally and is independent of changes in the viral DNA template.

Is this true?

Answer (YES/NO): NO